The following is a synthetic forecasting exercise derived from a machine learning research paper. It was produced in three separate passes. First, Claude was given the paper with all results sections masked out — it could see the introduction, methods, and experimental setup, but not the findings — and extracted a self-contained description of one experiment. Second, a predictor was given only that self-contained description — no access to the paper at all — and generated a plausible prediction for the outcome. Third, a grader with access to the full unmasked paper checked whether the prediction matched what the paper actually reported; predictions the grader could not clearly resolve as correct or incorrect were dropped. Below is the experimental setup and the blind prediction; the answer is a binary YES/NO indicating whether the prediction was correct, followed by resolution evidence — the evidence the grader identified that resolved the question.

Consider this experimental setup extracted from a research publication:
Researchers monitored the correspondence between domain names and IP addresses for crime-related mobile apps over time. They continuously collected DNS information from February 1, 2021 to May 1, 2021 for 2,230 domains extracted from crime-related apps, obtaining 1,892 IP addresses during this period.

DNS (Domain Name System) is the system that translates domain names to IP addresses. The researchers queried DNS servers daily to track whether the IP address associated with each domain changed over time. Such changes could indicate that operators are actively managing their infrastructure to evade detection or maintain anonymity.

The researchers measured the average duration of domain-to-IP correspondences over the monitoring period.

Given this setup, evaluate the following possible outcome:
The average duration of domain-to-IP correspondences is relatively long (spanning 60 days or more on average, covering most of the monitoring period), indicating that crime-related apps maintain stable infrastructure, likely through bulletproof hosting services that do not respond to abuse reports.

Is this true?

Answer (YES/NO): NO